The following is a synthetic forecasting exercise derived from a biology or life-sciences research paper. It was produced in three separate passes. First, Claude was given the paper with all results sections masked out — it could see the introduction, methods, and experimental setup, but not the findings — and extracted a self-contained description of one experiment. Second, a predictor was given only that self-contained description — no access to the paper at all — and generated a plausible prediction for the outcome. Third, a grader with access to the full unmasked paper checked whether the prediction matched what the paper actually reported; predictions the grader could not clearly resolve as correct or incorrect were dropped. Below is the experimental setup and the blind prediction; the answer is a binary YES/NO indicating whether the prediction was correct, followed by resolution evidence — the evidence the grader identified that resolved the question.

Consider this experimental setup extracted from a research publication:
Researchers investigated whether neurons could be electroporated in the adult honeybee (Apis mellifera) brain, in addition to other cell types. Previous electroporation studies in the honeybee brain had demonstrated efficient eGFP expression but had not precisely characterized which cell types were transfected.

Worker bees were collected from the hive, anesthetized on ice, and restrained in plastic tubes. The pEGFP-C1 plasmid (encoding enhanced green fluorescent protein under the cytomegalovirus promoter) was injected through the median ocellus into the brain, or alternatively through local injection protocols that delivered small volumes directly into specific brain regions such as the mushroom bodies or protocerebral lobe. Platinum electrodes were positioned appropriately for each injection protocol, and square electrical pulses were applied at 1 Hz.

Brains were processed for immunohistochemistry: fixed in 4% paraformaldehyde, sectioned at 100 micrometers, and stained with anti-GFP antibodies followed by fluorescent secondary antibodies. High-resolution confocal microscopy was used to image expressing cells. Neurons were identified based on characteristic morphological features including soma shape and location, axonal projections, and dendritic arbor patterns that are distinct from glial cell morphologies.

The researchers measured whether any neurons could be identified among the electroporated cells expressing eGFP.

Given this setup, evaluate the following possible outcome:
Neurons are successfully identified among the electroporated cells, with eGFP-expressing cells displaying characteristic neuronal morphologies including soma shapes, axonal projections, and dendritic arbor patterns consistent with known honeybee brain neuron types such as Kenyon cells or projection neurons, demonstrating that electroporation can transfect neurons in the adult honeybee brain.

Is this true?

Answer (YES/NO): YES